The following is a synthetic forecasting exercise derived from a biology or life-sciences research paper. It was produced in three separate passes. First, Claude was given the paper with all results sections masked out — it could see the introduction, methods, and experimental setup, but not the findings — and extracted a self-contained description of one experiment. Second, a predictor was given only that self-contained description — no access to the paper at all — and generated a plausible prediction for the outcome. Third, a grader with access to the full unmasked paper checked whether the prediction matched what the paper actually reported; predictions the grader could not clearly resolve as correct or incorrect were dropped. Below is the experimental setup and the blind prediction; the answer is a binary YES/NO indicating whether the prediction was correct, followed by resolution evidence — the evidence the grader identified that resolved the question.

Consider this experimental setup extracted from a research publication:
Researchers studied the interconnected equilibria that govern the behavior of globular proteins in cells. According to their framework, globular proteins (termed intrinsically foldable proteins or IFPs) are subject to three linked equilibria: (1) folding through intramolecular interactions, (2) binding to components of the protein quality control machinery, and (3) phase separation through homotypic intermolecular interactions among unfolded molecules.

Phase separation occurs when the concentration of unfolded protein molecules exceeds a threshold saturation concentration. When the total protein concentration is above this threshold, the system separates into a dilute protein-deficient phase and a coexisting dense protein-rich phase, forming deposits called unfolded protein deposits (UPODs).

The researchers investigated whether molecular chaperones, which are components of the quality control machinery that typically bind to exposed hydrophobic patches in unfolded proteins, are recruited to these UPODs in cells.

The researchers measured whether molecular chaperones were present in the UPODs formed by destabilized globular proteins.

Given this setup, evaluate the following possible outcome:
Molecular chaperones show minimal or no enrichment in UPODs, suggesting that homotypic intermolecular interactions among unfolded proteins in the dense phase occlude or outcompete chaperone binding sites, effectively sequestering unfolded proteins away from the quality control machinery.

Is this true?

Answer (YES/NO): NO